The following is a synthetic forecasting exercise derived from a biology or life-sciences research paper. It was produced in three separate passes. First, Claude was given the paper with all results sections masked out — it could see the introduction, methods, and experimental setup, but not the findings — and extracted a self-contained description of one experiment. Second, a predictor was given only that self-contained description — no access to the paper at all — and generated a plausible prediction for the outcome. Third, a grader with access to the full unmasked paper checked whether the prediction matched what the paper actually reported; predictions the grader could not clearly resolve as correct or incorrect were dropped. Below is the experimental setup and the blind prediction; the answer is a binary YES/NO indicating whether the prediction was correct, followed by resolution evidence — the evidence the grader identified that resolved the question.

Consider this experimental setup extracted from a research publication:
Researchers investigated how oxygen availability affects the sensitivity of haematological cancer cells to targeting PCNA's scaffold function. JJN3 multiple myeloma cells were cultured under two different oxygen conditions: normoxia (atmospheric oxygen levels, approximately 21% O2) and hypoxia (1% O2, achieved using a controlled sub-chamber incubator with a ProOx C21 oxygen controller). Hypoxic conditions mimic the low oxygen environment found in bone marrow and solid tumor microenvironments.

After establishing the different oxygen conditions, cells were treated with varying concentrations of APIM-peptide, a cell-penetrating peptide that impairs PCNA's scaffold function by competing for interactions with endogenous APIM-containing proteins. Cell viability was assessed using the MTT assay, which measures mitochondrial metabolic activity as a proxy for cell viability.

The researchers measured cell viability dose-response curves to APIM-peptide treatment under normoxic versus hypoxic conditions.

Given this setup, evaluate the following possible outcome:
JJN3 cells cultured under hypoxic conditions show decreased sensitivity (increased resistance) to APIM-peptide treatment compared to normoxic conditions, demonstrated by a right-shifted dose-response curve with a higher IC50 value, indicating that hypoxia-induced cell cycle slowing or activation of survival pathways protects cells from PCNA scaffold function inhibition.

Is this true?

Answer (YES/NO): NO